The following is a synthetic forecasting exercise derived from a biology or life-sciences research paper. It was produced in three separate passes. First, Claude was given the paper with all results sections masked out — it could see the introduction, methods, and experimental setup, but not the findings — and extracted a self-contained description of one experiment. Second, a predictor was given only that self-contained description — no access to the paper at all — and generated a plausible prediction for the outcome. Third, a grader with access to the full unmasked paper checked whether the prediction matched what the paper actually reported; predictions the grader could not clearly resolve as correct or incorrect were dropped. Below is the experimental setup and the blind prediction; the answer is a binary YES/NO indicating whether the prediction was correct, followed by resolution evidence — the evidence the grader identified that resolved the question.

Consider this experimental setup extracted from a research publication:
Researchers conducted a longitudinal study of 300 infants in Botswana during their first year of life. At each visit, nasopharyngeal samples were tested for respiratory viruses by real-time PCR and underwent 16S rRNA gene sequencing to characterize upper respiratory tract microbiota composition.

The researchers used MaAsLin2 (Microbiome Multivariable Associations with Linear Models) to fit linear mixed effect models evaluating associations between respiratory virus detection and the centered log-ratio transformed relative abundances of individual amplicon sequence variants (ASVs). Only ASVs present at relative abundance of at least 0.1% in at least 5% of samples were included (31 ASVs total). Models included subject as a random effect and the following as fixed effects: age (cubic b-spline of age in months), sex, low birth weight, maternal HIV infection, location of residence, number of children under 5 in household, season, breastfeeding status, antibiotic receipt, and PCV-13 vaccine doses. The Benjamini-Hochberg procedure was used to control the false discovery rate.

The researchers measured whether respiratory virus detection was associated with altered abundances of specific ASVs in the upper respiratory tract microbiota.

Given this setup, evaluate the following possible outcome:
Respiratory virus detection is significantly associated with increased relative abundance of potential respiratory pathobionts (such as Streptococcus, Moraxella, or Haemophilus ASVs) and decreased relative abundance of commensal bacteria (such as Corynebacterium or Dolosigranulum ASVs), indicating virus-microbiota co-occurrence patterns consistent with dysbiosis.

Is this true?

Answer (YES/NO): YES